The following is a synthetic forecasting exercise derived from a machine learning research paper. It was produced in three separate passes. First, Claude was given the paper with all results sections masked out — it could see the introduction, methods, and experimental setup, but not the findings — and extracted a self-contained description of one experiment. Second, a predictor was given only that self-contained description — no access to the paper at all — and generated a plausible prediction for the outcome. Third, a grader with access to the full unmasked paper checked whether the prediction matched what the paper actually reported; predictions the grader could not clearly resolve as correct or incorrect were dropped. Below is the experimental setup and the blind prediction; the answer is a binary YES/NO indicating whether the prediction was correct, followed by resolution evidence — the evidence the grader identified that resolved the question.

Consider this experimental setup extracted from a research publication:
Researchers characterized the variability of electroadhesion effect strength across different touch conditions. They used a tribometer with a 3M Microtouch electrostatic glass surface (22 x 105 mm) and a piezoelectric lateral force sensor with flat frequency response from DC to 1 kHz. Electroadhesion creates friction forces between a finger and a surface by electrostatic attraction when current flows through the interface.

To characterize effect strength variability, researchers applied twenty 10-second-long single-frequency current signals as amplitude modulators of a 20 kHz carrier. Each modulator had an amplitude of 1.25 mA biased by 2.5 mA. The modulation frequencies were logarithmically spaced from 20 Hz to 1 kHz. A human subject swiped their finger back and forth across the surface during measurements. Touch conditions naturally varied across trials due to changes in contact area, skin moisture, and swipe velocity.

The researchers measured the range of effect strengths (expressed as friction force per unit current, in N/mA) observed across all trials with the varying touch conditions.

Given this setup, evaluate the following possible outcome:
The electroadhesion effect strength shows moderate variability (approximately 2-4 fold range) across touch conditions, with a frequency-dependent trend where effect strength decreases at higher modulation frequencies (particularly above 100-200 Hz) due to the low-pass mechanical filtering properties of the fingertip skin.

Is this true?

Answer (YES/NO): NO